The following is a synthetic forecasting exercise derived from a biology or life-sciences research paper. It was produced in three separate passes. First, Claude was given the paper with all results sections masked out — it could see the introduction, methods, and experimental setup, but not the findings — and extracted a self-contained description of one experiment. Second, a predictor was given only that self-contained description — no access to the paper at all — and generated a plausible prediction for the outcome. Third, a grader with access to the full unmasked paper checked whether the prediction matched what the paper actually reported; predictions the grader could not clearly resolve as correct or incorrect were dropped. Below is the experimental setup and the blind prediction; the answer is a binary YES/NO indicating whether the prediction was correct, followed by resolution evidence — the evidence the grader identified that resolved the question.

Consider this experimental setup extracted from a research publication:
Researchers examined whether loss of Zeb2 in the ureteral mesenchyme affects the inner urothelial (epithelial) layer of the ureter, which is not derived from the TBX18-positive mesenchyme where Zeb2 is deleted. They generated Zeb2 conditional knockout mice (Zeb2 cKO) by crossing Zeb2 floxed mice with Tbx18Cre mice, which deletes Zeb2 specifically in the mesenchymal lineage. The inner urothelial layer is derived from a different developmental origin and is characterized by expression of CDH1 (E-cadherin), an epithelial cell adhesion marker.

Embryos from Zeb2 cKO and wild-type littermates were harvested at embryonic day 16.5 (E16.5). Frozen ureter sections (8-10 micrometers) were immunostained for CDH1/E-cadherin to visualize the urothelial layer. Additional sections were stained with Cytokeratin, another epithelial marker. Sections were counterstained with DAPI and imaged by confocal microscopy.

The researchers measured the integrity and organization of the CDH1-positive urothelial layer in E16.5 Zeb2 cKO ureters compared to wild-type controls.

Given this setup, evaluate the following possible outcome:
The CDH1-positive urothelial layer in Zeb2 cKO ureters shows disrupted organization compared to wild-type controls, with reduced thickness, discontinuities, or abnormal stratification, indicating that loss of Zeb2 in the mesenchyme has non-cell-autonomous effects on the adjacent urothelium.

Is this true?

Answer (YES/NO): YES